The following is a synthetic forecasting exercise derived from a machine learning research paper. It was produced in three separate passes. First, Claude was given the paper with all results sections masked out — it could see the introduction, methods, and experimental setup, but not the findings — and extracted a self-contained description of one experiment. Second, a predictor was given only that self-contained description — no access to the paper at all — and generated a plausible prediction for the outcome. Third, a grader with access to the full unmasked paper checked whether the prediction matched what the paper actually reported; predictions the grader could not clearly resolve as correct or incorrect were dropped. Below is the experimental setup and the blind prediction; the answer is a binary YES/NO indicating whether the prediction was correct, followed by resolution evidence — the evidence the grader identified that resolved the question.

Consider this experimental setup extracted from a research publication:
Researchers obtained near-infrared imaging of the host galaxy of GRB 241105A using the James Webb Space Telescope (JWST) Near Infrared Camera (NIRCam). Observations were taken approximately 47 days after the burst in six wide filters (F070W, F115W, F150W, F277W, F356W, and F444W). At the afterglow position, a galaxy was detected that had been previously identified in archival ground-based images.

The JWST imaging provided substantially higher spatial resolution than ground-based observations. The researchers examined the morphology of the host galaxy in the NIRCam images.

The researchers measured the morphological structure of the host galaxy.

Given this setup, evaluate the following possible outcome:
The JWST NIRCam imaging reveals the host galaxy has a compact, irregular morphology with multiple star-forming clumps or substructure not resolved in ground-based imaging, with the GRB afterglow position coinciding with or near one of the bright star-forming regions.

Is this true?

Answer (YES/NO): YES